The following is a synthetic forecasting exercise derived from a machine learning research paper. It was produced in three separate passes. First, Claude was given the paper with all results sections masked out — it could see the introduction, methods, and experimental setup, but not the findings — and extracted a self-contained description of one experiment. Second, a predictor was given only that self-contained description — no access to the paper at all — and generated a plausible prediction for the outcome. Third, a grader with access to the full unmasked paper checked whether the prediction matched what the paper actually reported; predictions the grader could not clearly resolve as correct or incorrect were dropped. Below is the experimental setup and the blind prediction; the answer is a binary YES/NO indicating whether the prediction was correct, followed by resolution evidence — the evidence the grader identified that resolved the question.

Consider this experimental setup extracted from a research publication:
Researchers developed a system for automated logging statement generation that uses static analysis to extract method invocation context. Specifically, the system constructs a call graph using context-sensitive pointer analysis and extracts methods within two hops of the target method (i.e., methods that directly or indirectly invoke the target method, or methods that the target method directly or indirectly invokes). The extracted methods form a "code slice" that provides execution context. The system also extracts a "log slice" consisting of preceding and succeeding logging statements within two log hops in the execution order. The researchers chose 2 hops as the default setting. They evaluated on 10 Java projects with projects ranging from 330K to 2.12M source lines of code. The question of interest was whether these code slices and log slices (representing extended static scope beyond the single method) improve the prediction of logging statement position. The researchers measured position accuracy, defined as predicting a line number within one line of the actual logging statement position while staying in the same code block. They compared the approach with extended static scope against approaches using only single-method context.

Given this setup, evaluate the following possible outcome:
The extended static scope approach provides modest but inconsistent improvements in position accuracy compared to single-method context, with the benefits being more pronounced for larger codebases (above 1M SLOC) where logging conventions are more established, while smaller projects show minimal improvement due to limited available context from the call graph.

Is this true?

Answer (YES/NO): NO